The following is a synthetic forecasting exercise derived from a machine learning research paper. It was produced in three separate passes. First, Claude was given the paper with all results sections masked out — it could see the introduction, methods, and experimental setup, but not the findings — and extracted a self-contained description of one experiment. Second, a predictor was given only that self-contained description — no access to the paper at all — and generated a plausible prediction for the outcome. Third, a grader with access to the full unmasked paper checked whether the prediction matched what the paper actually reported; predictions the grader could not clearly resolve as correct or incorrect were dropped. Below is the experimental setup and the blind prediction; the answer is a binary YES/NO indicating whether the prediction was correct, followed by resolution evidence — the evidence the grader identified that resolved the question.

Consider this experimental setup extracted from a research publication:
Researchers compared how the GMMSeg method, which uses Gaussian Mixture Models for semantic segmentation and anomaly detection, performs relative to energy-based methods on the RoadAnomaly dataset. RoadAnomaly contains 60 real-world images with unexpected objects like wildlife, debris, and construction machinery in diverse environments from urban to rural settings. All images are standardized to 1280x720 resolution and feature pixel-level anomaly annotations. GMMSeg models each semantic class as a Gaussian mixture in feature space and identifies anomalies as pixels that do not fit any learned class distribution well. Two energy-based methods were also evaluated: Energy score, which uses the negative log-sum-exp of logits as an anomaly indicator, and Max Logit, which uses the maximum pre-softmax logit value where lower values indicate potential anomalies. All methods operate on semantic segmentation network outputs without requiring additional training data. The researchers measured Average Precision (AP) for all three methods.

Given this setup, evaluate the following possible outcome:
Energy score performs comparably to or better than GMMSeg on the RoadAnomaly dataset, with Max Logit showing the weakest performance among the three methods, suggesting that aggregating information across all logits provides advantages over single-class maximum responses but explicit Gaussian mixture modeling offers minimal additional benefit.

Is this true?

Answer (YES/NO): NO